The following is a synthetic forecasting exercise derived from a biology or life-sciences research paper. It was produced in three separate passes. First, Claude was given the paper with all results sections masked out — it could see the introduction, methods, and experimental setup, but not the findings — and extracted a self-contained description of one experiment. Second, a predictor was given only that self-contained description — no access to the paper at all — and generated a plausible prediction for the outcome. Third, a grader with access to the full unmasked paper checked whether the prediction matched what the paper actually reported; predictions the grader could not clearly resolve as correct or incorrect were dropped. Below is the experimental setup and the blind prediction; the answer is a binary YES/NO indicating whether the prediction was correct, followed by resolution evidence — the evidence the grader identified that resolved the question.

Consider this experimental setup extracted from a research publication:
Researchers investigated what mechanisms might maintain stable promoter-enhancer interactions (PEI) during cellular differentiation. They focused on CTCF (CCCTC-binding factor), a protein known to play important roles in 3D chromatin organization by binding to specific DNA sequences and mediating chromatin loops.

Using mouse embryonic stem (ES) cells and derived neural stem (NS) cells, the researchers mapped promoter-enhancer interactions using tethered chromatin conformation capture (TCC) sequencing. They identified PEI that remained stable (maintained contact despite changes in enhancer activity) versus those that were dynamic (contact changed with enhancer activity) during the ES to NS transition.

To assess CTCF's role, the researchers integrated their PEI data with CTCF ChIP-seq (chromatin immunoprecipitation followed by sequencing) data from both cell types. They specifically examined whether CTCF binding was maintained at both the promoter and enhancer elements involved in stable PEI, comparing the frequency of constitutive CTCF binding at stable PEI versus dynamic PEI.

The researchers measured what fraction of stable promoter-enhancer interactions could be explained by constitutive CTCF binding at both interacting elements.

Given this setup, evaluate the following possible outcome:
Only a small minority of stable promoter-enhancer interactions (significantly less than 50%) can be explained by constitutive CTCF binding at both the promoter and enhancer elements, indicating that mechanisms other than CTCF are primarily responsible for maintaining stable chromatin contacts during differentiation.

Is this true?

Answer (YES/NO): YES